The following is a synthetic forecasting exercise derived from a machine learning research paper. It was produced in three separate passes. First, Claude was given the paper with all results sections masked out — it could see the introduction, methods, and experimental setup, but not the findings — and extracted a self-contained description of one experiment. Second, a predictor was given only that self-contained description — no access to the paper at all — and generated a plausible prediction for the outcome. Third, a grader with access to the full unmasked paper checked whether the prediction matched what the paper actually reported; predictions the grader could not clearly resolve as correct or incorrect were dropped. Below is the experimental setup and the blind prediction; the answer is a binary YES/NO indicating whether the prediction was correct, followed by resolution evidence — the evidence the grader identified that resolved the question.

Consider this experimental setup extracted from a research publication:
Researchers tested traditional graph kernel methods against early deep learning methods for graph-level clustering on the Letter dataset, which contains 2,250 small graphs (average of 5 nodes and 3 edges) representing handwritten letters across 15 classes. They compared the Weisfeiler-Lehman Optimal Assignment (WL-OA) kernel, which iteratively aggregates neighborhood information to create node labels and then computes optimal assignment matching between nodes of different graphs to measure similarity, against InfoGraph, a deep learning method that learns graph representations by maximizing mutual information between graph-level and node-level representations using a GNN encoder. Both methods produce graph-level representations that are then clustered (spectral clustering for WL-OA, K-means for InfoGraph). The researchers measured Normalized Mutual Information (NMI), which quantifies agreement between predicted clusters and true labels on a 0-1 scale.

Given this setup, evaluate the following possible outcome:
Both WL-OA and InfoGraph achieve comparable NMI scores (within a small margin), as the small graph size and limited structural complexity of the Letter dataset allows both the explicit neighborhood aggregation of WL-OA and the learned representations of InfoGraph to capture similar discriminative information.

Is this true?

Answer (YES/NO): NO